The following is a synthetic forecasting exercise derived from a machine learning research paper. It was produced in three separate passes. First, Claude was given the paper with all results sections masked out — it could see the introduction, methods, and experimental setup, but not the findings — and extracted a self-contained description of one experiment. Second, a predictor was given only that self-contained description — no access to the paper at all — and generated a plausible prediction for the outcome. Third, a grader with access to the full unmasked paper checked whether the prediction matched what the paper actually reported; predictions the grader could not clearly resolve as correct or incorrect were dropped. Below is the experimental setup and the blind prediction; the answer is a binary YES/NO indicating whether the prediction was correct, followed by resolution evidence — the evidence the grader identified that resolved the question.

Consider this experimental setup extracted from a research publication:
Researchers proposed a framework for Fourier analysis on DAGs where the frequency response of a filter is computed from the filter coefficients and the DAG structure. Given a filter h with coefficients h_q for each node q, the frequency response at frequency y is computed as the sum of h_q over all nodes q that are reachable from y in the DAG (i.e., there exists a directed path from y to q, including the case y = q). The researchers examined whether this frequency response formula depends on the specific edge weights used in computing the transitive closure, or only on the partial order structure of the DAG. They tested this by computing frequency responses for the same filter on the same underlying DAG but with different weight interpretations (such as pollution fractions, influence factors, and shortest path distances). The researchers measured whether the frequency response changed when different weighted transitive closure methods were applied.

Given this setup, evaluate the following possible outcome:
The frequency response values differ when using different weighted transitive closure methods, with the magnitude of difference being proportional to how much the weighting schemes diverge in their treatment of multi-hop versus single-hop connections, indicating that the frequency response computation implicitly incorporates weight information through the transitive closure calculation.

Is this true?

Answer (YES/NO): NO